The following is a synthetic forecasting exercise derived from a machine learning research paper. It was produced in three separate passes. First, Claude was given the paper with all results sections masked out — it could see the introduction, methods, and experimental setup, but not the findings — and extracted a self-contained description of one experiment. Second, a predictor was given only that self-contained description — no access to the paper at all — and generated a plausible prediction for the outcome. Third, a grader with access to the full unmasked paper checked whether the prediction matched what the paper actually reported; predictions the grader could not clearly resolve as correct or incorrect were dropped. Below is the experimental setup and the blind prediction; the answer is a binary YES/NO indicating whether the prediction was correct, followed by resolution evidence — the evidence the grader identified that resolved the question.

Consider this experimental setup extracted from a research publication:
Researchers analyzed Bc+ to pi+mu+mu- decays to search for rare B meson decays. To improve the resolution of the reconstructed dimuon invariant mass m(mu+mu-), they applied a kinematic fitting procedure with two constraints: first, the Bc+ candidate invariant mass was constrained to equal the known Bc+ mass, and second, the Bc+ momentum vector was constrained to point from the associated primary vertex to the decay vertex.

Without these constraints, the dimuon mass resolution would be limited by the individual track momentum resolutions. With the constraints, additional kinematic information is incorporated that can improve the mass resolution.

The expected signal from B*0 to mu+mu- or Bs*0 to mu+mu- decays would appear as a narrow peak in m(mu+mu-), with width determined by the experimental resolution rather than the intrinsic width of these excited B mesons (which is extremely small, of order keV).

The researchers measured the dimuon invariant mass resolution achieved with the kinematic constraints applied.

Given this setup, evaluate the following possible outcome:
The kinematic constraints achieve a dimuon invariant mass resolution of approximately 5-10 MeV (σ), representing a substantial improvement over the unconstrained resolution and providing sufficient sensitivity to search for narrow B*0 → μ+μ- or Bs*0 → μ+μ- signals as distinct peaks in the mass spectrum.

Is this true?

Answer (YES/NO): NO